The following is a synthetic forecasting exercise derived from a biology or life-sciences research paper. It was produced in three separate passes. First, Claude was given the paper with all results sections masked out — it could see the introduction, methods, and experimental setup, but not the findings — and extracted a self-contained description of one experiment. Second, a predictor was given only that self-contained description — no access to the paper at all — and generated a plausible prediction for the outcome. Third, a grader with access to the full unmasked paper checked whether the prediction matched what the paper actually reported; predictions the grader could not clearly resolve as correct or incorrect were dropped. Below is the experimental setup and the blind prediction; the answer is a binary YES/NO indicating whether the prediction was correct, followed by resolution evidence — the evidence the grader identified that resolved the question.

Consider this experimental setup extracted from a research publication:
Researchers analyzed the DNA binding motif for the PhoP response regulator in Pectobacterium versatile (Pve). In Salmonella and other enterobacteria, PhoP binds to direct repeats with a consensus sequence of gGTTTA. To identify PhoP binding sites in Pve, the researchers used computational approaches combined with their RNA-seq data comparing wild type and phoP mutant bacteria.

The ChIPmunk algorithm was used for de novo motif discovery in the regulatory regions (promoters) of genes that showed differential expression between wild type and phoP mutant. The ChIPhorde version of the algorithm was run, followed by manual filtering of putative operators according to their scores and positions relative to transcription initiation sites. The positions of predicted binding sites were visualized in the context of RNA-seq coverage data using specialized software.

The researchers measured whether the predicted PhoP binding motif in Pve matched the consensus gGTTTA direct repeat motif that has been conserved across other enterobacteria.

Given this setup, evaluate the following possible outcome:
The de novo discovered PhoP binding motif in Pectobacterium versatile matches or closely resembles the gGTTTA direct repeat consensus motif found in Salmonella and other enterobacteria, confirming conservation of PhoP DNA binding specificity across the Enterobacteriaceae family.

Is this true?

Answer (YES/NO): YES